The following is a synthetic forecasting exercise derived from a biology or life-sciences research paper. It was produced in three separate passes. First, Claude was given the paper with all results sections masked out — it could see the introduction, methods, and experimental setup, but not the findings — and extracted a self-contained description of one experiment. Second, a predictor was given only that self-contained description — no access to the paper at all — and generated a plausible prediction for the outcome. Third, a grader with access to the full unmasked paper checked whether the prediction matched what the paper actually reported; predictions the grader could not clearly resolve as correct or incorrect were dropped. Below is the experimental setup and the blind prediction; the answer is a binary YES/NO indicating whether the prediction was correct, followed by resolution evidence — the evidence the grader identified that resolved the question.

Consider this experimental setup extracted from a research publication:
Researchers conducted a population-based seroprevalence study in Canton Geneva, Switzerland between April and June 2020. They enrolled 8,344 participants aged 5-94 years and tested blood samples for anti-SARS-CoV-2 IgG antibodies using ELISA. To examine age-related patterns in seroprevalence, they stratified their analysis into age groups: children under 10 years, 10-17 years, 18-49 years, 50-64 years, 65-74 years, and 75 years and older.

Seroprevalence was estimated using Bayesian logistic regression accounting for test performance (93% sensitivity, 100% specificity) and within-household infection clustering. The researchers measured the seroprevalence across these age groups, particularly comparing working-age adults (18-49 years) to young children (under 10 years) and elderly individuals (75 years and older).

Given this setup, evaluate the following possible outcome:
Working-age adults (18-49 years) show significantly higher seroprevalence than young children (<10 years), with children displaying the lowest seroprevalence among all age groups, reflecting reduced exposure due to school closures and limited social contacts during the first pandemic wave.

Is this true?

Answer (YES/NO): NO